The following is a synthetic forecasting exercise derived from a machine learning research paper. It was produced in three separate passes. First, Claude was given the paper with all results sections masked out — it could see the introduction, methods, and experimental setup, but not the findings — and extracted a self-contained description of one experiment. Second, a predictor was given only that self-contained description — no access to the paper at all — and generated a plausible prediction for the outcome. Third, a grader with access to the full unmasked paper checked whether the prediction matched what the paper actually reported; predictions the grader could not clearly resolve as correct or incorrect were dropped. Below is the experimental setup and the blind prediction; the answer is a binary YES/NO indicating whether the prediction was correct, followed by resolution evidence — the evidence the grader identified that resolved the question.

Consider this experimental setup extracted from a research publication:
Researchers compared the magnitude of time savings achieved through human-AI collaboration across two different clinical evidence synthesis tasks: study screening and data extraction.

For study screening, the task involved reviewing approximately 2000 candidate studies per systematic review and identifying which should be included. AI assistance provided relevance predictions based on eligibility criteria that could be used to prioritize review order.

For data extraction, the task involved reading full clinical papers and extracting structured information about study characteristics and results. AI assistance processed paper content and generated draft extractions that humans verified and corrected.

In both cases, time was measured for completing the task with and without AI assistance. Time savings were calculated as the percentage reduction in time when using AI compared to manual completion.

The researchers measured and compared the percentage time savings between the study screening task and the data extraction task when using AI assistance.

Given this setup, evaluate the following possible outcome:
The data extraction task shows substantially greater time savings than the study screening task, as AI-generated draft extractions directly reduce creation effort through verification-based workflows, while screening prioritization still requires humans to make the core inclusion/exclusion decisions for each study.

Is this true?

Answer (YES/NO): YES